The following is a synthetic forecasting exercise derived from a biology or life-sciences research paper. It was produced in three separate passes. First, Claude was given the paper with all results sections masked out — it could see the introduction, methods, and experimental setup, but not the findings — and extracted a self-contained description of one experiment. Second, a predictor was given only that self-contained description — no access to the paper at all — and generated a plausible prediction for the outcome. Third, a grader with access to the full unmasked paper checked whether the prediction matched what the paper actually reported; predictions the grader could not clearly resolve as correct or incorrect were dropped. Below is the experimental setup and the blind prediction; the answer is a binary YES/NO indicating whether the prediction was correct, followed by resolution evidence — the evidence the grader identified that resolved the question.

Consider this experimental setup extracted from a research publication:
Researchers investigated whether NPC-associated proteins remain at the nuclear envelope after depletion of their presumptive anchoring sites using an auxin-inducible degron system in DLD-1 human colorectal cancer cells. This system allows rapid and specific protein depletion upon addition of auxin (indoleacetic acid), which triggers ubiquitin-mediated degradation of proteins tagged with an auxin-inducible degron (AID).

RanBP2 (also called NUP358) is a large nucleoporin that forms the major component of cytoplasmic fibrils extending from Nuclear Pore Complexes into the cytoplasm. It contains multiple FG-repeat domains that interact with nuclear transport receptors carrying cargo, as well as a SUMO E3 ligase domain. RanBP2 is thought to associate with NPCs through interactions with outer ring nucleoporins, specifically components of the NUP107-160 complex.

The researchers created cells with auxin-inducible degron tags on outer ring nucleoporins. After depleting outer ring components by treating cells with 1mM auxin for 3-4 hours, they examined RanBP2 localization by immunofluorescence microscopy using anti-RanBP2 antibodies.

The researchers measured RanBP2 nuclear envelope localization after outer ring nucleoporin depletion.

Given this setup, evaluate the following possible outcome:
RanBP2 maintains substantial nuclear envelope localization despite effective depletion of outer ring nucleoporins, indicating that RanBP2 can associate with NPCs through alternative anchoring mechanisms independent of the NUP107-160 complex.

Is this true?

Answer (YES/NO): NO